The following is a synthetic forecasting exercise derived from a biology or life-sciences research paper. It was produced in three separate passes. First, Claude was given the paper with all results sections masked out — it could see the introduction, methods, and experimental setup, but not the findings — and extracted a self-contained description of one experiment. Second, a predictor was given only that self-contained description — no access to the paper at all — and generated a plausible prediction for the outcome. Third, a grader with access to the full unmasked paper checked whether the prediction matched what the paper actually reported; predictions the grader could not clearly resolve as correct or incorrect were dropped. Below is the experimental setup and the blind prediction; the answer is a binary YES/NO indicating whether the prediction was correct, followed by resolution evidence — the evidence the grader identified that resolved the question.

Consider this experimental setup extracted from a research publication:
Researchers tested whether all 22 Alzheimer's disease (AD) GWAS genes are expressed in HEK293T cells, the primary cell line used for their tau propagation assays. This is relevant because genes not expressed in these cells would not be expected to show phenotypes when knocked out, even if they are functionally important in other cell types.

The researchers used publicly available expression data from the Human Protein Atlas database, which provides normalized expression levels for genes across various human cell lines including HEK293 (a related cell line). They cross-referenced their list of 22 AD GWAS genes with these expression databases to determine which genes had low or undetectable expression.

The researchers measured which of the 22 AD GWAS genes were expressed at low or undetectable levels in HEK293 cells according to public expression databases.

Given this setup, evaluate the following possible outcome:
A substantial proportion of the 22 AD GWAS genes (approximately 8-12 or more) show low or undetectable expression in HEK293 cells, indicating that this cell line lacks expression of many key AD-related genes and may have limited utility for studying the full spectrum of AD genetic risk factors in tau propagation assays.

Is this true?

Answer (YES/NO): NO